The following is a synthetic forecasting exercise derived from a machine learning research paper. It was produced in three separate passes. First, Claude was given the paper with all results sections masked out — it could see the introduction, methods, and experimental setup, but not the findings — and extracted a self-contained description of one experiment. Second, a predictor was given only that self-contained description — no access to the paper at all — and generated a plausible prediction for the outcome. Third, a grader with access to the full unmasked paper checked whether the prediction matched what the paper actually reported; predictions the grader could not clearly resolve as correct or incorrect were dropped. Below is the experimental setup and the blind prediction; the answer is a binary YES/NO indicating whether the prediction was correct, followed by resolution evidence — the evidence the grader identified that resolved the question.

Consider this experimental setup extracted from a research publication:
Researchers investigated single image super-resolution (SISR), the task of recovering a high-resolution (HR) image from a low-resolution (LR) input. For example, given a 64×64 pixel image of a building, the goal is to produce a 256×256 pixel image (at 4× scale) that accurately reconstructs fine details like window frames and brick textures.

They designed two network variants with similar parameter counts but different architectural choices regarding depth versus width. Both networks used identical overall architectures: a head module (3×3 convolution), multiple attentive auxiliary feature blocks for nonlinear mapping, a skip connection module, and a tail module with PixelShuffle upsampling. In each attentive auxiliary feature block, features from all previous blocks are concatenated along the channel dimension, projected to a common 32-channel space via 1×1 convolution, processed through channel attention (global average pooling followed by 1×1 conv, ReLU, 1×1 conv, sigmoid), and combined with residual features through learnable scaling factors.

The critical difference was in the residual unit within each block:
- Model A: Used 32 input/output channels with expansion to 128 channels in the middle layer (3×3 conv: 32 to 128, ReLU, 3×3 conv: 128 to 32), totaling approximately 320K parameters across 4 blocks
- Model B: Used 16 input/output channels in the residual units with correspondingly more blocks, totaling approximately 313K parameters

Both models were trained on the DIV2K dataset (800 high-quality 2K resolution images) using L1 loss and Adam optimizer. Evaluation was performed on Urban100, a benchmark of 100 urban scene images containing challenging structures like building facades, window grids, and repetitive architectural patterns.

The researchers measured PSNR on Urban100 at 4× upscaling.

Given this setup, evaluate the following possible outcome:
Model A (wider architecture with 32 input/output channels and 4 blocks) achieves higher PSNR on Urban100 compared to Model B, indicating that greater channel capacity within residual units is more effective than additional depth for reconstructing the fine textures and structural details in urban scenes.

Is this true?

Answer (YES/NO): NO